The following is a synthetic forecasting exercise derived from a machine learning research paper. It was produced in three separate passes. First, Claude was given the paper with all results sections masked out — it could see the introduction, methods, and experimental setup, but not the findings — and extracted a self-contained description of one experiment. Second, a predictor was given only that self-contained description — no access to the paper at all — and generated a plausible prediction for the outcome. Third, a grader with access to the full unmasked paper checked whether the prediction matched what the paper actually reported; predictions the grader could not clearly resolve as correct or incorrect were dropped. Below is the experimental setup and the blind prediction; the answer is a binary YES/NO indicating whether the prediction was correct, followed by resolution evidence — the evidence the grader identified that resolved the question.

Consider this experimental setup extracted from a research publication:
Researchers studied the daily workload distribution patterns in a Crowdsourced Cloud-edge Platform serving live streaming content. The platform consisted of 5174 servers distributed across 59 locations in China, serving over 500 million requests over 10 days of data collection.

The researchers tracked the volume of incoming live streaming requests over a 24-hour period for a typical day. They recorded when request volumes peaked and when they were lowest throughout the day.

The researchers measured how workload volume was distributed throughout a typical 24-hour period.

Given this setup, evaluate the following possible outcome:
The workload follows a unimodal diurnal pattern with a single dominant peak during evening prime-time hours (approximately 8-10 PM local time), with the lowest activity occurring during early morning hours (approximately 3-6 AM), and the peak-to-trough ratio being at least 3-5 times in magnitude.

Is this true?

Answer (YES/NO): NO